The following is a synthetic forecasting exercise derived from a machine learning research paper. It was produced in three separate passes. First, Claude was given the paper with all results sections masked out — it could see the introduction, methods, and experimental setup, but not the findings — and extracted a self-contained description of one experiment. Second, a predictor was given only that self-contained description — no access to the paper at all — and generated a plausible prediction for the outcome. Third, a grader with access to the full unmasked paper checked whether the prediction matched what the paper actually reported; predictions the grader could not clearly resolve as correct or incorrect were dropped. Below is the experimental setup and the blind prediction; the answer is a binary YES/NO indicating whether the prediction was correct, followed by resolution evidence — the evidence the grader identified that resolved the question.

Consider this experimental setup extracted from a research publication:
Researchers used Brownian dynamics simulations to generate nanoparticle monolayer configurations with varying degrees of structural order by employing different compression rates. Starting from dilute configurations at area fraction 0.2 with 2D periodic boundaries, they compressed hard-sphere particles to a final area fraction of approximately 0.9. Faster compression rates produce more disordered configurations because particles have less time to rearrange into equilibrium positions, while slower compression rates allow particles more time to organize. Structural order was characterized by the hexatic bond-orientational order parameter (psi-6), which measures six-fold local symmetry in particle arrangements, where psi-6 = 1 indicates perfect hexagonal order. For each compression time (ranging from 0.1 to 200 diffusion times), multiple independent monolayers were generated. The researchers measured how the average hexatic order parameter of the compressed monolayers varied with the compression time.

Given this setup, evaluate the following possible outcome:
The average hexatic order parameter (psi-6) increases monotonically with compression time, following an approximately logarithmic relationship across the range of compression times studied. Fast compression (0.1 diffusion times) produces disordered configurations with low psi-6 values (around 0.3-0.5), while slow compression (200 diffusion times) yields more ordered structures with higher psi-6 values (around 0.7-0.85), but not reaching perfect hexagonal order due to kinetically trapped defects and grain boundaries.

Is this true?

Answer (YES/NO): NO